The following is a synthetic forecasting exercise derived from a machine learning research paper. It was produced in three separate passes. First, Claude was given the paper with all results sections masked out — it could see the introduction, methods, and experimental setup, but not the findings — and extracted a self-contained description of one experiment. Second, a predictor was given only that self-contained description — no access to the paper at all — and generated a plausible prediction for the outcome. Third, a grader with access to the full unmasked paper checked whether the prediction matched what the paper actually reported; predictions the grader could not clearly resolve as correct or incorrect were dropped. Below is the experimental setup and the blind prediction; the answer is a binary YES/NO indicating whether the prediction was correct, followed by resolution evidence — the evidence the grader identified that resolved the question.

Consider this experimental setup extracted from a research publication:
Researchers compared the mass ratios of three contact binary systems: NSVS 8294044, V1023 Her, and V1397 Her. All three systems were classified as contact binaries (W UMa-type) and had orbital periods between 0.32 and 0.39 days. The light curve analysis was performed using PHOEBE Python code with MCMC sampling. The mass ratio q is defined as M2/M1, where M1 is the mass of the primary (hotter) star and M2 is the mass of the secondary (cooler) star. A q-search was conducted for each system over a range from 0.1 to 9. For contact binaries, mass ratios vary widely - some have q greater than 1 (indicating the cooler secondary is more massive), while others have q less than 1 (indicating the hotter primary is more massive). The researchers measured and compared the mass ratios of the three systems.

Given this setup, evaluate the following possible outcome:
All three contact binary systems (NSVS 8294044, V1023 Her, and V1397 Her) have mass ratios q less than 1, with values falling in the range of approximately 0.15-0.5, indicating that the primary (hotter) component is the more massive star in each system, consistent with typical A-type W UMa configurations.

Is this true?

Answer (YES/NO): NO